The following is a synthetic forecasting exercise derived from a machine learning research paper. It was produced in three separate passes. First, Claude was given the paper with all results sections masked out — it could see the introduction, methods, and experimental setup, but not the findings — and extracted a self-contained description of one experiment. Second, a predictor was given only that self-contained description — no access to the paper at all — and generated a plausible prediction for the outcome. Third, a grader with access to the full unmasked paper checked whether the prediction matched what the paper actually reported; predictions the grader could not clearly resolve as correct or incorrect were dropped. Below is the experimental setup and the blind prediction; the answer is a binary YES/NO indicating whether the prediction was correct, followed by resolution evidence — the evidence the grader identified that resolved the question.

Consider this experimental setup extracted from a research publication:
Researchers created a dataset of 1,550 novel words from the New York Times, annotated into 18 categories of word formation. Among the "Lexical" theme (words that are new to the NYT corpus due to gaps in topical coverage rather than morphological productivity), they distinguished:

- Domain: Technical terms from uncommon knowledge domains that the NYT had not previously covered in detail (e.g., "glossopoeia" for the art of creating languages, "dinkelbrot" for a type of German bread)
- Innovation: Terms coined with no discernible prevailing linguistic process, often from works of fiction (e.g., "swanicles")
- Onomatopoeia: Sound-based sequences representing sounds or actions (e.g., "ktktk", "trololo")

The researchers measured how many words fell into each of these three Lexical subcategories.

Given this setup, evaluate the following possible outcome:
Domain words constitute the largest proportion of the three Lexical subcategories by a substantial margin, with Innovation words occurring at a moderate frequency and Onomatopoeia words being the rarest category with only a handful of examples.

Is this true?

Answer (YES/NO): NO